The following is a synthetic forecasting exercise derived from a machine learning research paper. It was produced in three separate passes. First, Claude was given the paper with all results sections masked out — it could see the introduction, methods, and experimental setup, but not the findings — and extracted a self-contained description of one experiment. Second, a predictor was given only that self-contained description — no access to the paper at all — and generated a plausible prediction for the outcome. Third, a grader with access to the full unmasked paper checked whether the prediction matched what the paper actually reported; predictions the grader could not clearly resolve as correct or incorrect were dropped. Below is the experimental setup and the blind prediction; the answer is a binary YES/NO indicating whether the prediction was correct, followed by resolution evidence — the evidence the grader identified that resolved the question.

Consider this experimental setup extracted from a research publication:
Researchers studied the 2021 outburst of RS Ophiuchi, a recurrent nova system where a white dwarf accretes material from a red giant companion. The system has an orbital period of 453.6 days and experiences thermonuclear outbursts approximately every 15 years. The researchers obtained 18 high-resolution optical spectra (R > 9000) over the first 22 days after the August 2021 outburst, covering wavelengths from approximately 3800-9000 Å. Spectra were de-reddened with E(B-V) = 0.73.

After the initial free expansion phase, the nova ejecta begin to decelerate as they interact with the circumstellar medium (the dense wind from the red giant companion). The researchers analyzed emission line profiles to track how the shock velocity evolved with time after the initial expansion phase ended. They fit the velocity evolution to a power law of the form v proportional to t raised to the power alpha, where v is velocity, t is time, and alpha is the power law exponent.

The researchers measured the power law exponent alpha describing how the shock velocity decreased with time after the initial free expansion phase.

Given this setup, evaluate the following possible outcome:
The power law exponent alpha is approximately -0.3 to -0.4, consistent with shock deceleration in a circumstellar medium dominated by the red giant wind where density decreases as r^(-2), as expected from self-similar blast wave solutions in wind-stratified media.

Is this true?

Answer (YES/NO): NO